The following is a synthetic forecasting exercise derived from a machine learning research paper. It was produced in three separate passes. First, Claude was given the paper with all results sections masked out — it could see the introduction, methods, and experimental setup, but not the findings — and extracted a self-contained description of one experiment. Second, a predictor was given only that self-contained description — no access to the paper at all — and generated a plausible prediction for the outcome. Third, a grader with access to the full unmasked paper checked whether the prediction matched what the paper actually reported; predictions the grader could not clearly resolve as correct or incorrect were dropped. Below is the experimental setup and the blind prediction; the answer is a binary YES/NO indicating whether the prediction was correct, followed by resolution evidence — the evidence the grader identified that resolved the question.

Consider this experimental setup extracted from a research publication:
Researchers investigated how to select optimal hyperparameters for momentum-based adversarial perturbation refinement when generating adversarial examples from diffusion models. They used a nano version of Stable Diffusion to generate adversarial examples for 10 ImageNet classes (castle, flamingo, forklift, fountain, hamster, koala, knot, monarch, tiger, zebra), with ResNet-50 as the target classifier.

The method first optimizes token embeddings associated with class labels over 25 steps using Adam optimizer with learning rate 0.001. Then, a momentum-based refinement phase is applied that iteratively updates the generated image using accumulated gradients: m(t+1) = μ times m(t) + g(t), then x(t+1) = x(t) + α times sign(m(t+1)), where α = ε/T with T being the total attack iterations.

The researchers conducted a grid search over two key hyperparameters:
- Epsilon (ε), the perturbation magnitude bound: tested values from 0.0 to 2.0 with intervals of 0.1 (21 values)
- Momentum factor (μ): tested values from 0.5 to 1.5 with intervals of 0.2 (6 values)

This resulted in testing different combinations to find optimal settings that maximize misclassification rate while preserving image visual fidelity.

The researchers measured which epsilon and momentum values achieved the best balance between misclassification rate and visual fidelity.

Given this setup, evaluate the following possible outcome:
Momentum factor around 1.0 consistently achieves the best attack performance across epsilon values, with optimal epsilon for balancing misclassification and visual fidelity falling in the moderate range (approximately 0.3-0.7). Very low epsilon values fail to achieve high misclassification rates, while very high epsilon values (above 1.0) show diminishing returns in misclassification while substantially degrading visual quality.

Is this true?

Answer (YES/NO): NO